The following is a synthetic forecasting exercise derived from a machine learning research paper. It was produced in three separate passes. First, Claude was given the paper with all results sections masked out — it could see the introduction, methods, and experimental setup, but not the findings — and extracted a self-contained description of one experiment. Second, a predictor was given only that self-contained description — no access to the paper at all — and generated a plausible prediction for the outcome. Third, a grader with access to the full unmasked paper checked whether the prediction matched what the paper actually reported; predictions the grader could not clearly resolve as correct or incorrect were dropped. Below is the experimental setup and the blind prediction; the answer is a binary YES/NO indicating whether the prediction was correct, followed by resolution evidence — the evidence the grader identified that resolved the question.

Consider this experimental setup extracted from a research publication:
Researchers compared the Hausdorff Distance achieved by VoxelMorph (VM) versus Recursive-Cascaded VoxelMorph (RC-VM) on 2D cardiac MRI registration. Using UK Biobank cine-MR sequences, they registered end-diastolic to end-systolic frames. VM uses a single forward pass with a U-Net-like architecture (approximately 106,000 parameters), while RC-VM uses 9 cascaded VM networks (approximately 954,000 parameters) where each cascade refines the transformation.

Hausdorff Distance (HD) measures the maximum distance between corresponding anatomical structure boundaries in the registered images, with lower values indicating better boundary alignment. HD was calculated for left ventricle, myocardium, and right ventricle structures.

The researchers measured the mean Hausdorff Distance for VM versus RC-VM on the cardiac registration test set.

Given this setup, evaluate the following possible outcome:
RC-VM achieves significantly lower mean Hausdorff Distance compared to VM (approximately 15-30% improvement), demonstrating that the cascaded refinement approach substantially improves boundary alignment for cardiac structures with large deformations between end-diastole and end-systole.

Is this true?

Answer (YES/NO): NO